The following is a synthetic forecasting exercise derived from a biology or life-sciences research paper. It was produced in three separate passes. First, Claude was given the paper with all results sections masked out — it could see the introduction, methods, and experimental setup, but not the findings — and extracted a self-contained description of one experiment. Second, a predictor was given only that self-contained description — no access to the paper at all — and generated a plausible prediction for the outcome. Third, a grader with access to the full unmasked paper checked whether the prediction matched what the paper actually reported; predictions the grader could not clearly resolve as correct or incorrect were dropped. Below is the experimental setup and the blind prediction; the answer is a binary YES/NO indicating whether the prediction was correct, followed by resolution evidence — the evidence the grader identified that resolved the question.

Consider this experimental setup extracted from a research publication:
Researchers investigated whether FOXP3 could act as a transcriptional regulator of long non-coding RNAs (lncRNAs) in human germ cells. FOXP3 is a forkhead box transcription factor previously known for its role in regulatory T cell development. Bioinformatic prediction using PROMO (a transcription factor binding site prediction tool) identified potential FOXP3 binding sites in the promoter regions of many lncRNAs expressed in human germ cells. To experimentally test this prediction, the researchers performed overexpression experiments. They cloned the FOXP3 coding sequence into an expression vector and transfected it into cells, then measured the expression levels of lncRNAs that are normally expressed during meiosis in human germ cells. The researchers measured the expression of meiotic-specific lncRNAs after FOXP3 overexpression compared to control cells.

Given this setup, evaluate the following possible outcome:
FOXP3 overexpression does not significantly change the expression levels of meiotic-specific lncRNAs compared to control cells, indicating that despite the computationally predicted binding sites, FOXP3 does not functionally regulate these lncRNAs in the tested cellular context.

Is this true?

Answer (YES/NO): NO